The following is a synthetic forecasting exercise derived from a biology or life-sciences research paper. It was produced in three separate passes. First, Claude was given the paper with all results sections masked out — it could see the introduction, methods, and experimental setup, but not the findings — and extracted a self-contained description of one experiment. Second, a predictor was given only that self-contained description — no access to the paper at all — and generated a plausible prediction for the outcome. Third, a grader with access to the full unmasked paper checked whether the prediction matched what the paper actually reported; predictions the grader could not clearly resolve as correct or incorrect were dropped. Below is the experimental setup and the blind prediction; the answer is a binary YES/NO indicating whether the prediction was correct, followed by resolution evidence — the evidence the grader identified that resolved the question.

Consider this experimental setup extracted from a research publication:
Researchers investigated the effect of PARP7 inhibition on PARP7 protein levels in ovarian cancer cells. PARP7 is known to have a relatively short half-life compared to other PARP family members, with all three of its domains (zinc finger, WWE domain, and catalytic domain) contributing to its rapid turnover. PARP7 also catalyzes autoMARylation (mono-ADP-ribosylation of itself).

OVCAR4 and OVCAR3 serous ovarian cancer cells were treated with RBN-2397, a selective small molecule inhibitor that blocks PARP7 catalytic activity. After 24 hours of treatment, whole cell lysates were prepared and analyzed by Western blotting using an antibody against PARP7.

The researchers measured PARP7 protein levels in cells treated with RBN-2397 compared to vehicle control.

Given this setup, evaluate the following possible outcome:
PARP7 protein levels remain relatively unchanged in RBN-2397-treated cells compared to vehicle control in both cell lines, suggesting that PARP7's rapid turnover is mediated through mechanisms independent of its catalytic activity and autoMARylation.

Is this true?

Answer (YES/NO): NO